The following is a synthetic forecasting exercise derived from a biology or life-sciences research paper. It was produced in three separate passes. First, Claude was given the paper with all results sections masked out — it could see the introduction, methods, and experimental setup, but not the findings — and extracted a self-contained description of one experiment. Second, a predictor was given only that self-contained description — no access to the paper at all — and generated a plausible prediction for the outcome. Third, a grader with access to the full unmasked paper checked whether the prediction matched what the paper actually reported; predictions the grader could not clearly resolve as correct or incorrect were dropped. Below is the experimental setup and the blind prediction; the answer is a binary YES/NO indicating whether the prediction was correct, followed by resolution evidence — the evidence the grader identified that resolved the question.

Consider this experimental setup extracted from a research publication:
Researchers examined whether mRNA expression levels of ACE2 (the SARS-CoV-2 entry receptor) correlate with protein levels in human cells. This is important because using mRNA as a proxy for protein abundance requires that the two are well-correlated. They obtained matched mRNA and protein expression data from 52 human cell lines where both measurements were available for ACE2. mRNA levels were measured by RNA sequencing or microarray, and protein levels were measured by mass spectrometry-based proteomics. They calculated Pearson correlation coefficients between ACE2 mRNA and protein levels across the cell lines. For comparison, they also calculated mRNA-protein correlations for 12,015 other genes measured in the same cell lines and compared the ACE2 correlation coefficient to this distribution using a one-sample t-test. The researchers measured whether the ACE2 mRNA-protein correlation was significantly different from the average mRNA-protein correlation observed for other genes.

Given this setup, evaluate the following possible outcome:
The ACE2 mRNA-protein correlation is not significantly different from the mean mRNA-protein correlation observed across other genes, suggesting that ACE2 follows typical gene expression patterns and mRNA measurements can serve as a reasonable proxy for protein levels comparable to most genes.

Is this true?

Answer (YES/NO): NO